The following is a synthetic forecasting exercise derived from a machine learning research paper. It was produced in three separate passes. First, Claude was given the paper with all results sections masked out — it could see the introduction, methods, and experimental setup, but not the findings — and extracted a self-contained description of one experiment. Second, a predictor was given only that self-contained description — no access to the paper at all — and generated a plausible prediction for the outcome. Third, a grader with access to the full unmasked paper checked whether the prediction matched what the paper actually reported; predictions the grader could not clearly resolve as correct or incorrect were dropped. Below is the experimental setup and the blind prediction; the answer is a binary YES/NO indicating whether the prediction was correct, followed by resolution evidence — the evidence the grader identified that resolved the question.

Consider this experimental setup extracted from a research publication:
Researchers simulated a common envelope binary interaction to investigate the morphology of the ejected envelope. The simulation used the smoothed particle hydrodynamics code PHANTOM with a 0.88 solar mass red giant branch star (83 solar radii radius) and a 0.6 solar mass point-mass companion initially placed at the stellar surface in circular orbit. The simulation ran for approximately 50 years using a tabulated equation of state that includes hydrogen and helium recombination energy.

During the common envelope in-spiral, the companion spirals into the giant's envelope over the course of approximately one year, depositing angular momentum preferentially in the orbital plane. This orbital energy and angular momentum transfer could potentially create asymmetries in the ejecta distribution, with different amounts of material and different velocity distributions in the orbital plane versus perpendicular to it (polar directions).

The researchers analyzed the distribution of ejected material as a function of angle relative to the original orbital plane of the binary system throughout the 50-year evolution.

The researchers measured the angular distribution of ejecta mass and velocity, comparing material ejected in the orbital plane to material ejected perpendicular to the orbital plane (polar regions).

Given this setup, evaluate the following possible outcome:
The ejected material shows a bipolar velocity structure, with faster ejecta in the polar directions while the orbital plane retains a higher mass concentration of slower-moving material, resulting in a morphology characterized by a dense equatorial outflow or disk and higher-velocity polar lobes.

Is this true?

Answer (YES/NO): YES